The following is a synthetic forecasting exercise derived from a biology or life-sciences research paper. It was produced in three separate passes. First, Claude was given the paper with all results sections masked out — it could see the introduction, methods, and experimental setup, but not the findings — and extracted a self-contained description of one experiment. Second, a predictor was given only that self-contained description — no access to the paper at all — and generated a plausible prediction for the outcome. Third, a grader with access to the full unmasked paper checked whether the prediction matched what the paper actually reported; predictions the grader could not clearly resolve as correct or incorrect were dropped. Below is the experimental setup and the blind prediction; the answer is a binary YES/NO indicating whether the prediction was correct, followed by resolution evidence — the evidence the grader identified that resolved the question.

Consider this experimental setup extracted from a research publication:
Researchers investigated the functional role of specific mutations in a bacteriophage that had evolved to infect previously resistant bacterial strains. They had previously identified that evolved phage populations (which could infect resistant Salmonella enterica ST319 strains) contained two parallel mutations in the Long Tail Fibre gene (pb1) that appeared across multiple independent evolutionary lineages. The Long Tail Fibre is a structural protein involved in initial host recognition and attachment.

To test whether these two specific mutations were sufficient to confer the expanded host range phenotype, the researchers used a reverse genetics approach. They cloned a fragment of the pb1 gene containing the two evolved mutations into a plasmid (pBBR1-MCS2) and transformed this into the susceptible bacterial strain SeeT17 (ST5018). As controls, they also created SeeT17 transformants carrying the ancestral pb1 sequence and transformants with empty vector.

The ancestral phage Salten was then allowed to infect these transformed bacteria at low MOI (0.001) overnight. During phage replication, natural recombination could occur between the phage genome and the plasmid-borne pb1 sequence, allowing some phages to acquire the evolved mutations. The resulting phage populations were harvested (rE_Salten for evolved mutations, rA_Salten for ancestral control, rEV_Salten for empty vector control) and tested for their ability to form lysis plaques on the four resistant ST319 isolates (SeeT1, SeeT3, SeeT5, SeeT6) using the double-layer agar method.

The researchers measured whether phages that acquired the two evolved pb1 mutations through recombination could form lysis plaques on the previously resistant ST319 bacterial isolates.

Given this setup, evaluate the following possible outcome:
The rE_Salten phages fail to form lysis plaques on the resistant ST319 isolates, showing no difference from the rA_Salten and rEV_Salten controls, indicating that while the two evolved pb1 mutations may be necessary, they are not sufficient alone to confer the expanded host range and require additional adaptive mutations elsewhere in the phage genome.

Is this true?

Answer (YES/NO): NO